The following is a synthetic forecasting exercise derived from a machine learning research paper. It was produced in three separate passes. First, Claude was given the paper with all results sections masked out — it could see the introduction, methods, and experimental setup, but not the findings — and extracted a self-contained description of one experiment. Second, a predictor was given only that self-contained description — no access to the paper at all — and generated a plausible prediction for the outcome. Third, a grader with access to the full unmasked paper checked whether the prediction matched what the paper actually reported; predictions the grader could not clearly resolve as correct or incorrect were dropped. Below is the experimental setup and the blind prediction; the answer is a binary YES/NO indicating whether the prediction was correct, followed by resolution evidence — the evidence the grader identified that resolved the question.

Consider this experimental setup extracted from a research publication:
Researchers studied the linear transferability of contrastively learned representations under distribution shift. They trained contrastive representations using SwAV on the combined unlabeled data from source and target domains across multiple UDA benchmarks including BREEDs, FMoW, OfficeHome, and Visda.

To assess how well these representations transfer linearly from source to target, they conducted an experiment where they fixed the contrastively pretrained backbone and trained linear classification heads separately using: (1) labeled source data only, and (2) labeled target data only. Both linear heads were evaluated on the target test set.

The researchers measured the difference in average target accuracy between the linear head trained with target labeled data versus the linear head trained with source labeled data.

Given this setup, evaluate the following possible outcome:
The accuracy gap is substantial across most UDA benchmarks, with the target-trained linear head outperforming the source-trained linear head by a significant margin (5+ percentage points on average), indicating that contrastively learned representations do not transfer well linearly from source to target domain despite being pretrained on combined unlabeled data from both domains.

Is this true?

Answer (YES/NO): YES